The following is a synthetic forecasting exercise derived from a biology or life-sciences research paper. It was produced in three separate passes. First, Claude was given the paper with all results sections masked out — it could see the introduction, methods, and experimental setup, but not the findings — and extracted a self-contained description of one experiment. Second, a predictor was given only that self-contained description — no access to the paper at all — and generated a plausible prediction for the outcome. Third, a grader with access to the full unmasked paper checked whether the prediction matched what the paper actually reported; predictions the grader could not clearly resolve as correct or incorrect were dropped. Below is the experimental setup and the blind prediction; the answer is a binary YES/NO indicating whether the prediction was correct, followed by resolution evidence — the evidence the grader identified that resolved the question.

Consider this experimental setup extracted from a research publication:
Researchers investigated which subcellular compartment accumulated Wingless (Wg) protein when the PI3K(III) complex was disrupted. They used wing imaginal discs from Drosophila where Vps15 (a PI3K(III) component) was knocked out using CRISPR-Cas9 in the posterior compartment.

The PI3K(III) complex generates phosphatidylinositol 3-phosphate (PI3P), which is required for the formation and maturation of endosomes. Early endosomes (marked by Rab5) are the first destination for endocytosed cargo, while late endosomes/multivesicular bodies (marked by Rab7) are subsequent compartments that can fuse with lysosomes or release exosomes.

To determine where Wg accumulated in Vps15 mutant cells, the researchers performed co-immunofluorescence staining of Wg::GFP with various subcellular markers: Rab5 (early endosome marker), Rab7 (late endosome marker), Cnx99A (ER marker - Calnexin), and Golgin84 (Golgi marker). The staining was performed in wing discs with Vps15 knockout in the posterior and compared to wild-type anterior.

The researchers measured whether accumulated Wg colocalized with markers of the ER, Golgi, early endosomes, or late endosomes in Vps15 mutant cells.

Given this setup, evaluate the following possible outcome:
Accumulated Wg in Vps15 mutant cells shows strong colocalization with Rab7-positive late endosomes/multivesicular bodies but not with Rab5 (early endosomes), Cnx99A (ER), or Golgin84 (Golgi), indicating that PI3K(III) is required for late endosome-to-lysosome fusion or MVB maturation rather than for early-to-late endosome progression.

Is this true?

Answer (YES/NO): NO